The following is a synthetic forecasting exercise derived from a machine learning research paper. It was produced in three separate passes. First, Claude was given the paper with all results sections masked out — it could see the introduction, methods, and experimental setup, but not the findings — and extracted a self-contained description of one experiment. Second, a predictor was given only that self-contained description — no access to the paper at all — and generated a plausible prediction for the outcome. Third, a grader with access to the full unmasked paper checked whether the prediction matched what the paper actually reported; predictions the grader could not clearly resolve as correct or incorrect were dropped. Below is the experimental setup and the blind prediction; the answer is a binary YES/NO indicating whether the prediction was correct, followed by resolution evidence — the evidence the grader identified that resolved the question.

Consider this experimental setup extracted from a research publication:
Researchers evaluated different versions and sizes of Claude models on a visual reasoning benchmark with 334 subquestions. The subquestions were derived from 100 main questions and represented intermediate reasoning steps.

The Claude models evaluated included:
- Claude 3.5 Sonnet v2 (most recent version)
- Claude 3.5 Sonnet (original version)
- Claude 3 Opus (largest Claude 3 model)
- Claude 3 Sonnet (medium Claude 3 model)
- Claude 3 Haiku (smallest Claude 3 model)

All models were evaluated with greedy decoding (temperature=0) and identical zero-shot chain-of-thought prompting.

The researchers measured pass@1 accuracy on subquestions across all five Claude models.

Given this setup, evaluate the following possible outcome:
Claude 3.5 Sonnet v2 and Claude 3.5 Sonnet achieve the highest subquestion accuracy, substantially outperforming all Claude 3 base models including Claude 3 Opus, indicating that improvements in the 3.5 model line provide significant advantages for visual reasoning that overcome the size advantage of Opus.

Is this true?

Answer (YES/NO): YES